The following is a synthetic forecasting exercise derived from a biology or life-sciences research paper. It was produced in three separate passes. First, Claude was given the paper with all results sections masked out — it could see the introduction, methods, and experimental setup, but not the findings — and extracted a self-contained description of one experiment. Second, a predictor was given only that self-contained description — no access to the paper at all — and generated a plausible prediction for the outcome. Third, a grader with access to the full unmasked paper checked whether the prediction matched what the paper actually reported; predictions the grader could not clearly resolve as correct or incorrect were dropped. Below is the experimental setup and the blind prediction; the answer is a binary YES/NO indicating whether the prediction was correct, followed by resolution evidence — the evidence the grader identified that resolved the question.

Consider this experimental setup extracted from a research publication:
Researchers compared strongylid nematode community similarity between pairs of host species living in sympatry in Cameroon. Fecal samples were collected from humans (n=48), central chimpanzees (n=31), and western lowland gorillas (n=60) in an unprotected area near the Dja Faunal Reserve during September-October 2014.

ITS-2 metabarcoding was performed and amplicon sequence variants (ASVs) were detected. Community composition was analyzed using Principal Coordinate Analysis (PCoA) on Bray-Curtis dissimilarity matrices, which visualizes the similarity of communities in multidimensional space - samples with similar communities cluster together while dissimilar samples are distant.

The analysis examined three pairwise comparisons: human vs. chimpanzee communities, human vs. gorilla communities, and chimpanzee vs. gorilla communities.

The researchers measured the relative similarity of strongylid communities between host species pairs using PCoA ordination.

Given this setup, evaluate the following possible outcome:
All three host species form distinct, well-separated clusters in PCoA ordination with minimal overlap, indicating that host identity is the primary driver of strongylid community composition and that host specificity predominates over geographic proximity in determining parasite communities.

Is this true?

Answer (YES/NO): NO